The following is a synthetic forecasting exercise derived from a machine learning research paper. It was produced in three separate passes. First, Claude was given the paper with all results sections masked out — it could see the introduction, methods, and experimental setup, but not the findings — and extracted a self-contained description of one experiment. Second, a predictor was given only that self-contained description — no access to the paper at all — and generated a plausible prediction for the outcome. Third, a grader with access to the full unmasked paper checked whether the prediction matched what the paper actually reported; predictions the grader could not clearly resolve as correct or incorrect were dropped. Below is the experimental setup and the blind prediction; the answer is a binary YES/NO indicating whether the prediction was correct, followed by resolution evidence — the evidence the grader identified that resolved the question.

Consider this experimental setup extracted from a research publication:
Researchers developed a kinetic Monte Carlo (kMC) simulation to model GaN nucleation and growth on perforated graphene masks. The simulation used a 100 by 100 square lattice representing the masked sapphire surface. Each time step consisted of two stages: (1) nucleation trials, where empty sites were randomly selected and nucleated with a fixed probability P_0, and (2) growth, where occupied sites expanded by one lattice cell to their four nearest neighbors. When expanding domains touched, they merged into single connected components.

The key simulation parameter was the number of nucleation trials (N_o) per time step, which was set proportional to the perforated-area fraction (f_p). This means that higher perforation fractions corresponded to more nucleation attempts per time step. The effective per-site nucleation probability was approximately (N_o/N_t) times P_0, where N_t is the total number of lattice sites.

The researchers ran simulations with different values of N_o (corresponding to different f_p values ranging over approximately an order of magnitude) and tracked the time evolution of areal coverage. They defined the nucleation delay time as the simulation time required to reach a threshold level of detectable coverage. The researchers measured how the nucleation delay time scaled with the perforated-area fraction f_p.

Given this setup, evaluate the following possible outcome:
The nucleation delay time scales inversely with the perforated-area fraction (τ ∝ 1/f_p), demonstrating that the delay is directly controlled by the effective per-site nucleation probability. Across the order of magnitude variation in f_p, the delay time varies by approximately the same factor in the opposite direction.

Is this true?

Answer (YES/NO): YES